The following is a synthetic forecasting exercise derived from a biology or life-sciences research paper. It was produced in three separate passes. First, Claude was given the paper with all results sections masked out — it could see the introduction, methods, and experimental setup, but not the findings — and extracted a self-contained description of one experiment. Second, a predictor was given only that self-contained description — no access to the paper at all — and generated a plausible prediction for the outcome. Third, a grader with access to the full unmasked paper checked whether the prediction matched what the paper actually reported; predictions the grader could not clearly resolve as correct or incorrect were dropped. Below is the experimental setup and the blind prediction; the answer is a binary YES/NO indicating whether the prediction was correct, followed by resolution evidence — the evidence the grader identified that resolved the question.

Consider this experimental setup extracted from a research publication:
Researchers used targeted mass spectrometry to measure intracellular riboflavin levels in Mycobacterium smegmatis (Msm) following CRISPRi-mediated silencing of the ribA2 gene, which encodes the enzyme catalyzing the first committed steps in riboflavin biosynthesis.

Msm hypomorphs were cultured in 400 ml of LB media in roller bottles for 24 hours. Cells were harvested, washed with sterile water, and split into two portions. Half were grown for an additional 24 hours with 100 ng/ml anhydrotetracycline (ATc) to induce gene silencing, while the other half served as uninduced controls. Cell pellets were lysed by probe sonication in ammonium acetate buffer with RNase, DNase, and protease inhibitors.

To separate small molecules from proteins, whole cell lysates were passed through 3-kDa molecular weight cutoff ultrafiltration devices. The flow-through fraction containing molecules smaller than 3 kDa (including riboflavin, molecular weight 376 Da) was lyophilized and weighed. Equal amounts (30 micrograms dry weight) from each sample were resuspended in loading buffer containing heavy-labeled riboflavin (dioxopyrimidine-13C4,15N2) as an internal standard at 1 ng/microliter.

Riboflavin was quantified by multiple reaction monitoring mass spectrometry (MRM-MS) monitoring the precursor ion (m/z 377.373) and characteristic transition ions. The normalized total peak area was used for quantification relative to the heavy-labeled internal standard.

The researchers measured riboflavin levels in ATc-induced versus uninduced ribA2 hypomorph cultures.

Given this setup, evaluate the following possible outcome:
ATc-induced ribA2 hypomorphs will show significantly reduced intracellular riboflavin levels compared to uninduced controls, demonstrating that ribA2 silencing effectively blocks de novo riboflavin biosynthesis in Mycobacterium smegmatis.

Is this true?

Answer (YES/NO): YES